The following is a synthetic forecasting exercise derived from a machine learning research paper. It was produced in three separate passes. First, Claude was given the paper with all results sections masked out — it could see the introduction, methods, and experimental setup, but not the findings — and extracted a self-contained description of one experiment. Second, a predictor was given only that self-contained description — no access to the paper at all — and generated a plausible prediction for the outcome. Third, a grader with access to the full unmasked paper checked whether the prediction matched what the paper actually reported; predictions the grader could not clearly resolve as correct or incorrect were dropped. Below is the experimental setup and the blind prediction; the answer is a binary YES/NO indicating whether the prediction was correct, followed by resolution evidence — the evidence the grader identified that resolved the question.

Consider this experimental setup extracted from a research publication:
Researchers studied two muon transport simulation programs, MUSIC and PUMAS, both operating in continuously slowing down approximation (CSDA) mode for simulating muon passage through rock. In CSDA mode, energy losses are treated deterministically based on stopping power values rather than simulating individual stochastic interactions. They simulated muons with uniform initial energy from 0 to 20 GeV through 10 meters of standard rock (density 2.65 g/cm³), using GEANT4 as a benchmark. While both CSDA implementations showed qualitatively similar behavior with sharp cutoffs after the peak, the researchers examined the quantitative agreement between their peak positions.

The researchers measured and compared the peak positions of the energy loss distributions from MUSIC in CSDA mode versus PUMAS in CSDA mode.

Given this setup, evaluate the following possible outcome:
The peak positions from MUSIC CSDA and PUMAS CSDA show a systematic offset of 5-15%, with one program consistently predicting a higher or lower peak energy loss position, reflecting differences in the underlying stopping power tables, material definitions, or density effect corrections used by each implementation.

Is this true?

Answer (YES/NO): YES